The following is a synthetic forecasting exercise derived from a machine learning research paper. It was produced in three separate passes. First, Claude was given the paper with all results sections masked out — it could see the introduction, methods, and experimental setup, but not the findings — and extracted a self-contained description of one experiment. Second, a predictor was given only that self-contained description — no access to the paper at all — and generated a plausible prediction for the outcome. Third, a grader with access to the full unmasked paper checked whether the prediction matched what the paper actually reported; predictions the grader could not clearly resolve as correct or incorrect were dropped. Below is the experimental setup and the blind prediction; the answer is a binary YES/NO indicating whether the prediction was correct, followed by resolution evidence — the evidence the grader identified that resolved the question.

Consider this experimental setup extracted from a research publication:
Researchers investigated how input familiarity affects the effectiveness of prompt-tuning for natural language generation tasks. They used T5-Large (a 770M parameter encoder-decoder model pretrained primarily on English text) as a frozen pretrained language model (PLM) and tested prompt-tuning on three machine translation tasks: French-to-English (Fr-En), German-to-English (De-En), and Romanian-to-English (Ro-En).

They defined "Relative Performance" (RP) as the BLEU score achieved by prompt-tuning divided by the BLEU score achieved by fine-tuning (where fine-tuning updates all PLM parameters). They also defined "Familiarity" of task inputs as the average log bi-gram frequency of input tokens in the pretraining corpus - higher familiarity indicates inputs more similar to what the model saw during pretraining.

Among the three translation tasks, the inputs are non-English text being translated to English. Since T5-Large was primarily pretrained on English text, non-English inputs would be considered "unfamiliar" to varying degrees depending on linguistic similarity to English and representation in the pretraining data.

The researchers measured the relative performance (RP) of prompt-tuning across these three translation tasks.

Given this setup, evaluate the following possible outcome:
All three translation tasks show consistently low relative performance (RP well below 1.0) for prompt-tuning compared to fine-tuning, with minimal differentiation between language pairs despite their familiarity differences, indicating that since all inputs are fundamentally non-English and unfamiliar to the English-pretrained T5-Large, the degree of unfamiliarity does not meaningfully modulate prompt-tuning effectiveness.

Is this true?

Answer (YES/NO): NO